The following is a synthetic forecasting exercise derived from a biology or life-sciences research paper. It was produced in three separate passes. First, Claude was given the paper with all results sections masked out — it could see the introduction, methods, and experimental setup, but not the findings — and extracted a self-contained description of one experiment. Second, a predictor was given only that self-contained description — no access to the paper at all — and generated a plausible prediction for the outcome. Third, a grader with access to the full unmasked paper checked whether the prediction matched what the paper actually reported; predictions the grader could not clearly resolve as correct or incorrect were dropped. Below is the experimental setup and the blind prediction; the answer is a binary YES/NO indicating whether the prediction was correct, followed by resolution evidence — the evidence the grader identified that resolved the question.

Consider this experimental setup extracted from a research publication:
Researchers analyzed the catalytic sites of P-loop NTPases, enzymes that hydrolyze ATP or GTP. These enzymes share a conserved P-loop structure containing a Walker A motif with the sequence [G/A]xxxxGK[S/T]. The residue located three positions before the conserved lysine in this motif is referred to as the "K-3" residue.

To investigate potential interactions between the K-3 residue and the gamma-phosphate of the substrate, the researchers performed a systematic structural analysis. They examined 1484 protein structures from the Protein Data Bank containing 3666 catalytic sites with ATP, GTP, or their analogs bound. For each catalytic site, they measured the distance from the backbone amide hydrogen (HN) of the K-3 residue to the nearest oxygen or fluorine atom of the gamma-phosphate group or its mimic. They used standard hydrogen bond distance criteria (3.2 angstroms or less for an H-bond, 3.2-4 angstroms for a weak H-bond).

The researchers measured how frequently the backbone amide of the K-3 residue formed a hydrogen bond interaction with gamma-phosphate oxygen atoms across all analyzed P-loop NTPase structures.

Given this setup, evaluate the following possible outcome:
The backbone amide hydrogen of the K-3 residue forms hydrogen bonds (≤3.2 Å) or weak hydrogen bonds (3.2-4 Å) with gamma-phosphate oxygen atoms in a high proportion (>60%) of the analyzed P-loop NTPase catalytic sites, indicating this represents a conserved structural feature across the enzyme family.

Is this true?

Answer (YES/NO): NO